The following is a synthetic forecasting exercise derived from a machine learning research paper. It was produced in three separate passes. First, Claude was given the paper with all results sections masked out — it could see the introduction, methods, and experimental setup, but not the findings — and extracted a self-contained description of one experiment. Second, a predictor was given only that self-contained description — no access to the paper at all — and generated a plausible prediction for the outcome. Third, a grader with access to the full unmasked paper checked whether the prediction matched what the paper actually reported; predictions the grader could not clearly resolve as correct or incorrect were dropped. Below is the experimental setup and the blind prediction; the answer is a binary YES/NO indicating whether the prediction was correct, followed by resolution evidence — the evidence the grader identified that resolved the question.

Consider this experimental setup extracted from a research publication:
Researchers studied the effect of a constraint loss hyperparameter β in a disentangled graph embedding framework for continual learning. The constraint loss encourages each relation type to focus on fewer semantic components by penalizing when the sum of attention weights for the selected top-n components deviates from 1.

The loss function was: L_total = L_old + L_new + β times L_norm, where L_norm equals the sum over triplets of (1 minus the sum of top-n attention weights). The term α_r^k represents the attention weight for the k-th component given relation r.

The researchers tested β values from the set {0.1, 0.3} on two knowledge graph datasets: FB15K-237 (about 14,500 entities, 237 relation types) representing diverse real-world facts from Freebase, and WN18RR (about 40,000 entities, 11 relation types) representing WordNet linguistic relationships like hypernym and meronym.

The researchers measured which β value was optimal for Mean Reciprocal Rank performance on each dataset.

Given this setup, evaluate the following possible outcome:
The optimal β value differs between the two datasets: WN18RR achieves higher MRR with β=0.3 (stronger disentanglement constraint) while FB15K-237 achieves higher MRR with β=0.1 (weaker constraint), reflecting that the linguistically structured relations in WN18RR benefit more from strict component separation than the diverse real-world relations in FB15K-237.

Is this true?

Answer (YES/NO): NO